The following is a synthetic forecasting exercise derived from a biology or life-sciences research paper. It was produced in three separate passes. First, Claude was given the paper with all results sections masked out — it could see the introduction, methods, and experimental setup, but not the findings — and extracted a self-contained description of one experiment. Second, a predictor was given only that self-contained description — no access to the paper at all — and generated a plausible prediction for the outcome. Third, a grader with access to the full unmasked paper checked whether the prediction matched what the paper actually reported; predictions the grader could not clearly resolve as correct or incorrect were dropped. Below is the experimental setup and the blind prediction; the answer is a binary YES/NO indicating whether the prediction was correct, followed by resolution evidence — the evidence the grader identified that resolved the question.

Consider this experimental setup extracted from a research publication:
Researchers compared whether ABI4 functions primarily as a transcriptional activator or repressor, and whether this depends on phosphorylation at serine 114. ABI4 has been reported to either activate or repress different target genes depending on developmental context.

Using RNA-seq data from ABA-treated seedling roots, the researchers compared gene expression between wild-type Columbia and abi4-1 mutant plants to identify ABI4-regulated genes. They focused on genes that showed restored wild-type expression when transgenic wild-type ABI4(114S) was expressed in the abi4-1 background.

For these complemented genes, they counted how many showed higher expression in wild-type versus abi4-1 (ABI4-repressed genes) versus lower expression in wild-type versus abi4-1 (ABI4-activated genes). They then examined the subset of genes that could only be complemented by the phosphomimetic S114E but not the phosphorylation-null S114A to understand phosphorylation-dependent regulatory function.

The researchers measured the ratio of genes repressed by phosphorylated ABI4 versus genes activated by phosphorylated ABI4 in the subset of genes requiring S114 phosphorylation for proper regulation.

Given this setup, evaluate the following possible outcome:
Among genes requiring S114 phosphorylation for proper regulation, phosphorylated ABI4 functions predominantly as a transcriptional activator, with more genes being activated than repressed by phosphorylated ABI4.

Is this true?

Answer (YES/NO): NO